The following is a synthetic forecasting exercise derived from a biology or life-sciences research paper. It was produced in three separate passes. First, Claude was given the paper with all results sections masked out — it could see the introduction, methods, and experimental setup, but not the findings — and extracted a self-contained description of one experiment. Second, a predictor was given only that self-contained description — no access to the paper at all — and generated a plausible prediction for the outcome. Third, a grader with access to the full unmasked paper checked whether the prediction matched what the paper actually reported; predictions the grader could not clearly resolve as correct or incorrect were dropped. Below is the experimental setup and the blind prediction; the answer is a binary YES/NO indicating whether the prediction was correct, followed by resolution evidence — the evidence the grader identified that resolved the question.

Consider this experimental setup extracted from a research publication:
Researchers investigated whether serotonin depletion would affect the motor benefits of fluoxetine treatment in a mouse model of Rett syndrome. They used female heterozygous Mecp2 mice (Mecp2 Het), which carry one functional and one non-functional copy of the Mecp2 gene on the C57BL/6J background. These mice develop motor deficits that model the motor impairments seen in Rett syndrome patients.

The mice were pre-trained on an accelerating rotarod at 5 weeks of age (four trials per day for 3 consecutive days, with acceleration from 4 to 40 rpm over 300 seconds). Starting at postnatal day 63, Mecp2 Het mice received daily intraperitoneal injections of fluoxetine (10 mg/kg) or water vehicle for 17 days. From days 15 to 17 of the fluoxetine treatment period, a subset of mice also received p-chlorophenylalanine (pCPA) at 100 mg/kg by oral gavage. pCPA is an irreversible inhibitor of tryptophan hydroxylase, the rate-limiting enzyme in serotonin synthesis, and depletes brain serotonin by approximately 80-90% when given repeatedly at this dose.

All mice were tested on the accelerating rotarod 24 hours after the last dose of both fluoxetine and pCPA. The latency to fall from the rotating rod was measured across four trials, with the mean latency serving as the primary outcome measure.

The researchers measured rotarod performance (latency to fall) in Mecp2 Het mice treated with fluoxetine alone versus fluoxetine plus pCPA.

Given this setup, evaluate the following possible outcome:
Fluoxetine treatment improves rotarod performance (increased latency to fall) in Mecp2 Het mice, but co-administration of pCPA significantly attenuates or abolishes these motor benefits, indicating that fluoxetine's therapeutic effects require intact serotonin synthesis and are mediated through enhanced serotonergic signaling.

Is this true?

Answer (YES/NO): YES